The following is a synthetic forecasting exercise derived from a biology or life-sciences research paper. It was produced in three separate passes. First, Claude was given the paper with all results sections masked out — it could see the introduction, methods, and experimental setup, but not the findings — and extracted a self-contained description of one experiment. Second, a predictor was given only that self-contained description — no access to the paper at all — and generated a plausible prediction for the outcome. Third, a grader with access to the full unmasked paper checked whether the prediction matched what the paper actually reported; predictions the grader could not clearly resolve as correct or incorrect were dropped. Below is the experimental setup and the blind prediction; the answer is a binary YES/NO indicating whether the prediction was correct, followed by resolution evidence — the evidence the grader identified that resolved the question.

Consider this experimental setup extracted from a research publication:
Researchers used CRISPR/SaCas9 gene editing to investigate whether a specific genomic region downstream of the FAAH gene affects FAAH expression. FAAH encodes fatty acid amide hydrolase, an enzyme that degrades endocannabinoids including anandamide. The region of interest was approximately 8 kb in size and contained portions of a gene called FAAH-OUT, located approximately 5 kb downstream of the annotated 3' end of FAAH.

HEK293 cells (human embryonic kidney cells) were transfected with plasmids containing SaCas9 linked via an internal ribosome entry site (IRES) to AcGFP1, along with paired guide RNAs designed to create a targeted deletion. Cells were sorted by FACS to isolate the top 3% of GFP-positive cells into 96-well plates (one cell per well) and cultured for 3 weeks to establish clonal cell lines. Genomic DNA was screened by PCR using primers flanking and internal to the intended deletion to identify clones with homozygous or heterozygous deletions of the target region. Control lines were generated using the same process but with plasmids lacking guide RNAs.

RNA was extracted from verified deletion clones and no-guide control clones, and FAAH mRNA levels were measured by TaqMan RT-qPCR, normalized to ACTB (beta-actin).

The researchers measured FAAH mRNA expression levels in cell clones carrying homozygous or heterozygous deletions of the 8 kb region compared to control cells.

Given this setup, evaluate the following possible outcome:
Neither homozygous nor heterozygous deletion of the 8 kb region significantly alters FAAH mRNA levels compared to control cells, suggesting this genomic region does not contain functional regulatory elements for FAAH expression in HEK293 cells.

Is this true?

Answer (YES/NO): NO